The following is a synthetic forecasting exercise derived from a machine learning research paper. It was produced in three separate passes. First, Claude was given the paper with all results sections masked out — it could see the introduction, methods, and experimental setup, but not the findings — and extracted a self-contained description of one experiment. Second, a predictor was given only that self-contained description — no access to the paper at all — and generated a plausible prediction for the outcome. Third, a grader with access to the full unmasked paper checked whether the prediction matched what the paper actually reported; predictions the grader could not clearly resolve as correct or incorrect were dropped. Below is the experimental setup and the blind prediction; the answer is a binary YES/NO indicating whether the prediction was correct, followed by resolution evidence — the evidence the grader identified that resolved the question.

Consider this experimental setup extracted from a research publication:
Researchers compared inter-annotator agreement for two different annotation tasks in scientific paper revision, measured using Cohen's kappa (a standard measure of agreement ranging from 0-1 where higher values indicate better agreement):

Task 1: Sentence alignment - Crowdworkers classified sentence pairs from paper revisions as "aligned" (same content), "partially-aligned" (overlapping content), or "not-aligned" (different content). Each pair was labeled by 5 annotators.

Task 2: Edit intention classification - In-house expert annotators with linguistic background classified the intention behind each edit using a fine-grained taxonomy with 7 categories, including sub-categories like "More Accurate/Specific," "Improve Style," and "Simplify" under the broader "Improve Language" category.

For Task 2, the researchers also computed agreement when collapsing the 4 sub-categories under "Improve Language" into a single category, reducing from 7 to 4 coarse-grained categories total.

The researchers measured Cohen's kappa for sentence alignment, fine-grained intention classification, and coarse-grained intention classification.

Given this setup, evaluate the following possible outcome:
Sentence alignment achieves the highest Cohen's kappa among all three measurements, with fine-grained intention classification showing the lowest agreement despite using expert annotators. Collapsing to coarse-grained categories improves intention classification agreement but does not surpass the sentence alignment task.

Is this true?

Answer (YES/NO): NO